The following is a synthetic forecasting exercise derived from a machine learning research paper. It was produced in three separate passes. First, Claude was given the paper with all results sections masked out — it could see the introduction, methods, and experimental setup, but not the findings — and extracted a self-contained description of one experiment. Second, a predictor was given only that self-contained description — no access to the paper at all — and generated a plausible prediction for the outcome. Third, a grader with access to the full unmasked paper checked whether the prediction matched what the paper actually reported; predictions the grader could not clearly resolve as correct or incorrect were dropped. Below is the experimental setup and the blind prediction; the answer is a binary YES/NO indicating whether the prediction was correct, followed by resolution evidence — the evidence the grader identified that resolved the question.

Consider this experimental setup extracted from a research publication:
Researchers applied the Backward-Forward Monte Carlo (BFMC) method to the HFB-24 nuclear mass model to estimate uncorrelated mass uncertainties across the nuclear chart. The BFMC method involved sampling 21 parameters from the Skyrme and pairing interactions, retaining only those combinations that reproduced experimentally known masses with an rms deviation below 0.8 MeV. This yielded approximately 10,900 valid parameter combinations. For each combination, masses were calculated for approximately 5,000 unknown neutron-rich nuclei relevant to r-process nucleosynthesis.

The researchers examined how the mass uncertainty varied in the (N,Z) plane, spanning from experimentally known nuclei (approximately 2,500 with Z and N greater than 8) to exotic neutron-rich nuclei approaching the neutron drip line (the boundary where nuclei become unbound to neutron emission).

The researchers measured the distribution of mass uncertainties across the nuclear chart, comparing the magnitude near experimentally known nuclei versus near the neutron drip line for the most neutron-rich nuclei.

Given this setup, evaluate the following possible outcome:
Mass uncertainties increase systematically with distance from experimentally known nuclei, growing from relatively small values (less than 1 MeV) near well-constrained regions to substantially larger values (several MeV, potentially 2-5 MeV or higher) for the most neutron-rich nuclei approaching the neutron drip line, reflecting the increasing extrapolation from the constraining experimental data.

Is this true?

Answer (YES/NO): YES